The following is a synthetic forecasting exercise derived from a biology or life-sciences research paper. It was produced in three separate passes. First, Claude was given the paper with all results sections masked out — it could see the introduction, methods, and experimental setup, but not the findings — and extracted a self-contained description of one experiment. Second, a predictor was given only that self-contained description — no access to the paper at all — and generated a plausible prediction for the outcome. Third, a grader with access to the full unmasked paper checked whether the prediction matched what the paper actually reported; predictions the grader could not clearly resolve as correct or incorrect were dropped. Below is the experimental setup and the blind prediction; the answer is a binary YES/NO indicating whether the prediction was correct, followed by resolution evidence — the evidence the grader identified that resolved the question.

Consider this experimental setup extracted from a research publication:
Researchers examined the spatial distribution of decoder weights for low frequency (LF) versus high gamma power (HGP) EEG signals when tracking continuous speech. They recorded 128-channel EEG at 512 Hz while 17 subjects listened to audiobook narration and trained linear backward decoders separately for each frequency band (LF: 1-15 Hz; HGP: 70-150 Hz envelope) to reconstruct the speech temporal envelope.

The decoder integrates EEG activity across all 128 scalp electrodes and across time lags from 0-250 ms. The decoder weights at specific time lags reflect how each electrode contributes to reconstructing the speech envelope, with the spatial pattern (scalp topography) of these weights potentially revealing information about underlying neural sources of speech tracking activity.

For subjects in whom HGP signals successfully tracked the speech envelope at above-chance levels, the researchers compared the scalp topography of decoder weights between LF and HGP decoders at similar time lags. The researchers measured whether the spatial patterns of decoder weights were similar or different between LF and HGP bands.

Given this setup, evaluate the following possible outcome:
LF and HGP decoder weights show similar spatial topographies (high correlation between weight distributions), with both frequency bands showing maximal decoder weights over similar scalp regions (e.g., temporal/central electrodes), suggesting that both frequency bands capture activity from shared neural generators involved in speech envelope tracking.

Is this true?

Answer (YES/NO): NO